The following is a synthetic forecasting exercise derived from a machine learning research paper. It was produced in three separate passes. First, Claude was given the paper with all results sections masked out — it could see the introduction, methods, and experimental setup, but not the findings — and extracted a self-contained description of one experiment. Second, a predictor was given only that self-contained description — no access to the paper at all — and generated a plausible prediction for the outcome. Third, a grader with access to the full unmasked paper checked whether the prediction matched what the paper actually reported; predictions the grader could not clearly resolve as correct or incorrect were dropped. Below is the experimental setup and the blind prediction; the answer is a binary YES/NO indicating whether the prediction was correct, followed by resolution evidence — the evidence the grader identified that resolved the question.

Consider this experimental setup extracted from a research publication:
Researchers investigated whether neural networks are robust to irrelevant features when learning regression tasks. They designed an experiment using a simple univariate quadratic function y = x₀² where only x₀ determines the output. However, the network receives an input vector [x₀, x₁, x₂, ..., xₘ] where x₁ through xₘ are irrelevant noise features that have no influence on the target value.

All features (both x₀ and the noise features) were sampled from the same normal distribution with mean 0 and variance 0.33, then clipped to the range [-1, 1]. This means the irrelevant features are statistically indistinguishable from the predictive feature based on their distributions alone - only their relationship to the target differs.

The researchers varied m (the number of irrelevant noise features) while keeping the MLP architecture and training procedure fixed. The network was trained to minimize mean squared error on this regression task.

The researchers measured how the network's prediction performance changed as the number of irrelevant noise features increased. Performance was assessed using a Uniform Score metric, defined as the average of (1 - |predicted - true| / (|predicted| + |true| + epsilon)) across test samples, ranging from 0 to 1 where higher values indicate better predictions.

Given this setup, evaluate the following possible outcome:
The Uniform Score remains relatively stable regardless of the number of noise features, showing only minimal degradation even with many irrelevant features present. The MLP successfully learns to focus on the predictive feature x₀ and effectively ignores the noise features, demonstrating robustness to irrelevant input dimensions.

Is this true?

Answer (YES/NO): YES